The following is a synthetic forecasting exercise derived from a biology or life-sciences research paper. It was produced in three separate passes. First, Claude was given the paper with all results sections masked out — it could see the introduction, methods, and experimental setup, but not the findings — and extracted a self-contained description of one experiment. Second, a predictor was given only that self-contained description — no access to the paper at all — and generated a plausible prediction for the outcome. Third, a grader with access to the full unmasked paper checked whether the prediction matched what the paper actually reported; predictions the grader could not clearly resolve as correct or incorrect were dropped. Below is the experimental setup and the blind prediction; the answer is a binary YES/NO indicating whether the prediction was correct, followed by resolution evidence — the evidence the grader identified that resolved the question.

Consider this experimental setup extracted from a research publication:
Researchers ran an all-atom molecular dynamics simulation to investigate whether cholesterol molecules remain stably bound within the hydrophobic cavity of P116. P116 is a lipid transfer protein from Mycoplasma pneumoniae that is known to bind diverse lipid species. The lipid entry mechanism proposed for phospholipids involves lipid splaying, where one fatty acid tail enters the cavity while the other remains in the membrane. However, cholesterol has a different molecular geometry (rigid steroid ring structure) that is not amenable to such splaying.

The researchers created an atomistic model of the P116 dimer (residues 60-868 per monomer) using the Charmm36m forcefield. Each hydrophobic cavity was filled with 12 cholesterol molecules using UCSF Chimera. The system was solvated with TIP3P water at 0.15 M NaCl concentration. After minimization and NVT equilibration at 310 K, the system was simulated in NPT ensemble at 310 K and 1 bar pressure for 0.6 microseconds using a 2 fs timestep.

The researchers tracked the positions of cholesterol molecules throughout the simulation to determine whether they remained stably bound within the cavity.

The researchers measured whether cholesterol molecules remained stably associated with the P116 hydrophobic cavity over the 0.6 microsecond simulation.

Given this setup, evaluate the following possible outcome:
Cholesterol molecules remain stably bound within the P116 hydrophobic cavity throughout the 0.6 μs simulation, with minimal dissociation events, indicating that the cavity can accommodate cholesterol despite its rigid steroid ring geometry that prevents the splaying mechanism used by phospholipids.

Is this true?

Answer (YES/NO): YES